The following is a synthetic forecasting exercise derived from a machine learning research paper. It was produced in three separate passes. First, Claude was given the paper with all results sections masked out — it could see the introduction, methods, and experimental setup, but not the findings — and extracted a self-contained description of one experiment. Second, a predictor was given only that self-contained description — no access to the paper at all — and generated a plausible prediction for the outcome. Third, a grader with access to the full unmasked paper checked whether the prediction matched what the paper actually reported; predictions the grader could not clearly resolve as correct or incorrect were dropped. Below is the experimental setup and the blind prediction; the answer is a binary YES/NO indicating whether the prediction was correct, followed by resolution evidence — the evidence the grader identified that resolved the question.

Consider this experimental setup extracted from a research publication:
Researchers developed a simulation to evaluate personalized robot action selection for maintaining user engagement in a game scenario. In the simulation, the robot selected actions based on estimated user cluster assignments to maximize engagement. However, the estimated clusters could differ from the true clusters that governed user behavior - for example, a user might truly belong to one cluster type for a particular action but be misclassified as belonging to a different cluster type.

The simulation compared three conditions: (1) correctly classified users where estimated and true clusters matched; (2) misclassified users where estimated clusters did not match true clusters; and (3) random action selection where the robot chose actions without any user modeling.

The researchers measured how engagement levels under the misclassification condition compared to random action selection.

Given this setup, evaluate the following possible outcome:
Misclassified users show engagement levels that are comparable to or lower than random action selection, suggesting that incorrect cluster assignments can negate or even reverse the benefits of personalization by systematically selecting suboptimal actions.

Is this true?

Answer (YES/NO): YES